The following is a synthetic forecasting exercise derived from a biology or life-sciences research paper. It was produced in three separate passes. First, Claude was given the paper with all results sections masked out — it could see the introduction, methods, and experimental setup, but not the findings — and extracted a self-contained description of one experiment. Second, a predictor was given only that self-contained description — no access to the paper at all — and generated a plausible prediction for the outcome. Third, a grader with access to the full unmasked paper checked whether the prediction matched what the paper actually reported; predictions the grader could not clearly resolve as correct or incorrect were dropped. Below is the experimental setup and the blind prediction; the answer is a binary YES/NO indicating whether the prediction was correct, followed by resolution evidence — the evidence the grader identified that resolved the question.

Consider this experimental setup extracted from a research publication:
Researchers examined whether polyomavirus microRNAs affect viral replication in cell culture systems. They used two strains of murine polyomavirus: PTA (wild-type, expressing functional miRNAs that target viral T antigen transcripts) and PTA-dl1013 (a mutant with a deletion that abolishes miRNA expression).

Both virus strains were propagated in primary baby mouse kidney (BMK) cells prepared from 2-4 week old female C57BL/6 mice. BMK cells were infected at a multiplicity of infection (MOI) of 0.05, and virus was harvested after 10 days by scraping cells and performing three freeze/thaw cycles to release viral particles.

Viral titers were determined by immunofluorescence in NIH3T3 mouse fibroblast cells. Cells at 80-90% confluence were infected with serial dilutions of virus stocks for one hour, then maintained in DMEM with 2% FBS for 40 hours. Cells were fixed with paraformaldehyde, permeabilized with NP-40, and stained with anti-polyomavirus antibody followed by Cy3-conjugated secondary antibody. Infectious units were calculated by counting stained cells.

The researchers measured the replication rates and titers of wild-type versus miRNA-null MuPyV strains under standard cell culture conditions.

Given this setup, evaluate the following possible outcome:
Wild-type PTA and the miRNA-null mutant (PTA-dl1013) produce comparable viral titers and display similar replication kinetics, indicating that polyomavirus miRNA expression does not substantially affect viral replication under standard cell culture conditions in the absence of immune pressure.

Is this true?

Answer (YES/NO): YES